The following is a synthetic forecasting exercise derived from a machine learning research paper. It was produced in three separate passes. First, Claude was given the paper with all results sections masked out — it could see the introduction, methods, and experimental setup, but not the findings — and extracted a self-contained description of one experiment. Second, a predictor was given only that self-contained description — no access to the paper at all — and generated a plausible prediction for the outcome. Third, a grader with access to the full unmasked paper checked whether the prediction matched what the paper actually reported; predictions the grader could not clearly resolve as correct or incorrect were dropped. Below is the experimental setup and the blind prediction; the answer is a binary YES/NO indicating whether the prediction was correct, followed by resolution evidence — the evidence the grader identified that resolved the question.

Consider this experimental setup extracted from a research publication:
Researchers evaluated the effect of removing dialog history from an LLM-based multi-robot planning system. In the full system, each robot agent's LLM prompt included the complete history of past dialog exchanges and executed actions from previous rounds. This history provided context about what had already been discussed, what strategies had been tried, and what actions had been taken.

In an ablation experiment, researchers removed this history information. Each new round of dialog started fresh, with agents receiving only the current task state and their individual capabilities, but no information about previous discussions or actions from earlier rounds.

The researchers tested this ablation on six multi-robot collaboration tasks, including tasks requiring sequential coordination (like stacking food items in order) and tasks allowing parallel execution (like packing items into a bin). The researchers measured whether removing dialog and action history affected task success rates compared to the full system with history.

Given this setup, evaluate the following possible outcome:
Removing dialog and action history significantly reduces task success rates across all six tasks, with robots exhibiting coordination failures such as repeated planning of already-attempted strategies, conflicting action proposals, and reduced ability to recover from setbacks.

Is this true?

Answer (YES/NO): NO